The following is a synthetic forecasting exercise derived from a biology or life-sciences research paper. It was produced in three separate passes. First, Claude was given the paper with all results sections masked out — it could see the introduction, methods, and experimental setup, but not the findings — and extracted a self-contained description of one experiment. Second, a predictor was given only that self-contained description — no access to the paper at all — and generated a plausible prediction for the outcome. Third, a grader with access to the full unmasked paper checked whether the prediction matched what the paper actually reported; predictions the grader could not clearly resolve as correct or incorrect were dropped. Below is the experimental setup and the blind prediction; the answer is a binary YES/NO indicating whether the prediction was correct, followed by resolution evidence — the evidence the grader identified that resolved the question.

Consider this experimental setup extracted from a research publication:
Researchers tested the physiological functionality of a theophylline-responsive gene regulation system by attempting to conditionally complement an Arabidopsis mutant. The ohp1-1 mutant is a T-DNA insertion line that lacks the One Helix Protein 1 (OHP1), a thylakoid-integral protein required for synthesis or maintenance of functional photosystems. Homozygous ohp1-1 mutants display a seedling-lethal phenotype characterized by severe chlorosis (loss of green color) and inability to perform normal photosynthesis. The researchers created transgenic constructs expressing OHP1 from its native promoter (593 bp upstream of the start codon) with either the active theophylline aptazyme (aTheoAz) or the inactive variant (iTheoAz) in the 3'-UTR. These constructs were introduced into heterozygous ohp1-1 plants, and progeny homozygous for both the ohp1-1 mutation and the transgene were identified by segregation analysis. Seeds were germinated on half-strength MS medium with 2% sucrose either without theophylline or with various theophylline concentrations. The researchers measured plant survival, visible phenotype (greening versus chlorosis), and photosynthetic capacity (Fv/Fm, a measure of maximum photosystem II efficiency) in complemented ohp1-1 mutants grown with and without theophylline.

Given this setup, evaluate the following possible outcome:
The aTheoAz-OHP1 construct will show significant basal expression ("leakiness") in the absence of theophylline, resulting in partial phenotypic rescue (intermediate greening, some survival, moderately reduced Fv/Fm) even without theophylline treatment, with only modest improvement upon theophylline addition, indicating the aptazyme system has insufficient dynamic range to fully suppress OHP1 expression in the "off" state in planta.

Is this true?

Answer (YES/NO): NO